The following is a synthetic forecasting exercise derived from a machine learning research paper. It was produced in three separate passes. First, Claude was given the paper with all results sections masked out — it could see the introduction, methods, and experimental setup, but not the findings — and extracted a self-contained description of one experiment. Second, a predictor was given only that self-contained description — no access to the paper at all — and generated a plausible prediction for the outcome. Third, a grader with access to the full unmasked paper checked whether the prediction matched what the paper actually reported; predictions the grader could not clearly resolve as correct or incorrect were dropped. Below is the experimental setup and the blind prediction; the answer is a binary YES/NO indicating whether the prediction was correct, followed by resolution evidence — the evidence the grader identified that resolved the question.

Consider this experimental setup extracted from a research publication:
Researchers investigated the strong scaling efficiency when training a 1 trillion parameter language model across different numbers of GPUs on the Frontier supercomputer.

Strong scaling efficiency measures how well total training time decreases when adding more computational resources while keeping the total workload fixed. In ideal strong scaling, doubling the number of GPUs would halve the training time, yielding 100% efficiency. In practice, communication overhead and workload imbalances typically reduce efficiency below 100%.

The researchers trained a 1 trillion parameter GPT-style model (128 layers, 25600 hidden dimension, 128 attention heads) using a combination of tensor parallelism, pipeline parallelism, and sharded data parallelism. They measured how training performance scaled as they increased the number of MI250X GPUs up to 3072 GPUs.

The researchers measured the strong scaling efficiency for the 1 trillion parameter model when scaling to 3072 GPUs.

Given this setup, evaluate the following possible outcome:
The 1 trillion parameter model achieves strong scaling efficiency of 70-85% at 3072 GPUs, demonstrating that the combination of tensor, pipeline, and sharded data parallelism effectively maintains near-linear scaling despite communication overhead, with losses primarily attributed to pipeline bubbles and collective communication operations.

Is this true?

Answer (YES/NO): NO